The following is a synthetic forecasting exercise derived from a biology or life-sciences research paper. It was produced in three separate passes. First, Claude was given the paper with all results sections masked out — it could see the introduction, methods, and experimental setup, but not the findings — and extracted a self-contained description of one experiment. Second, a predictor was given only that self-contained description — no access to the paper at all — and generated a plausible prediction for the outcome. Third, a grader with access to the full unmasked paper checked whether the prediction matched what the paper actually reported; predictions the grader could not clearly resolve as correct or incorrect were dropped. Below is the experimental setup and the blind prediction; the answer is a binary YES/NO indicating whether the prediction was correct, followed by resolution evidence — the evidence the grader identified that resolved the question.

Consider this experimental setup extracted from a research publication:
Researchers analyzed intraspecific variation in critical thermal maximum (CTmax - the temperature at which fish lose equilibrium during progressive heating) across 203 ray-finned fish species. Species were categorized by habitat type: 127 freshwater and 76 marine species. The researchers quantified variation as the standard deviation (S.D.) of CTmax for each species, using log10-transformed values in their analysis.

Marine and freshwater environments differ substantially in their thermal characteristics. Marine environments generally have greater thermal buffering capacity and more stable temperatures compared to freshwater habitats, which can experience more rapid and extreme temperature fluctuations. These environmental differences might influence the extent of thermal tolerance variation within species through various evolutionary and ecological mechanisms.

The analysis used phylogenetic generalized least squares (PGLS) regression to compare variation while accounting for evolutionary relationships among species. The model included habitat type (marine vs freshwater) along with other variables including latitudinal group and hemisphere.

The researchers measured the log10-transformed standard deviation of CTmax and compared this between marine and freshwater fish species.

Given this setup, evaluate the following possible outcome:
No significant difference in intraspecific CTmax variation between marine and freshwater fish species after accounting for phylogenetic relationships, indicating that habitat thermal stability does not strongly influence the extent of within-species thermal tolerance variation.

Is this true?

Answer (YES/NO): YES